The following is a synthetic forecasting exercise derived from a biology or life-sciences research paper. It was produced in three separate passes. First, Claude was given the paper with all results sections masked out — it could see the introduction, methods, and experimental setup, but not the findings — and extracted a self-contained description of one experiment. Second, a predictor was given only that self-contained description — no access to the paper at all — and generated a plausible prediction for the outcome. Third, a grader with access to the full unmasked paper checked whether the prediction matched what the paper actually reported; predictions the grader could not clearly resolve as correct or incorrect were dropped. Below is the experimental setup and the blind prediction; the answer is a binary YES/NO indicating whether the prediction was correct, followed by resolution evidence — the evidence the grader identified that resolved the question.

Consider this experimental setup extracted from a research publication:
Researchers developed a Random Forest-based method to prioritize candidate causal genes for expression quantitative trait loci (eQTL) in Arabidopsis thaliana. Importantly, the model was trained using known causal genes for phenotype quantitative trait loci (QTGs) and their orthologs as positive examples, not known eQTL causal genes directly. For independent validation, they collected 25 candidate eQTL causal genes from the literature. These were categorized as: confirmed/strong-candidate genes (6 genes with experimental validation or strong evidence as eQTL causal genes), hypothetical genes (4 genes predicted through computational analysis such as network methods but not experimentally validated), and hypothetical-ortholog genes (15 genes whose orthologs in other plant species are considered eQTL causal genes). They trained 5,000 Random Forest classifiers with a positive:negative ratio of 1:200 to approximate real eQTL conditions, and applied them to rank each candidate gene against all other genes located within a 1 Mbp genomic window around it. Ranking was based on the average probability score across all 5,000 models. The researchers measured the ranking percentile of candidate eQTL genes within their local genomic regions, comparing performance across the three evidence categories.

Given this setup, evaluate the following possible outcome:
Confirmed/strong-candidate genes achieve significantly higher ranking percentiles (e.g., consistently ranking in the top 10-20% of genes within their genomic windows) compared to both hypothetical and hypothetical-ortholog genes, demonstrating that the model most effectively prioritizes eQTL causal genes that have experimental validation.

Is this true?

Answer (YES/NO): NO